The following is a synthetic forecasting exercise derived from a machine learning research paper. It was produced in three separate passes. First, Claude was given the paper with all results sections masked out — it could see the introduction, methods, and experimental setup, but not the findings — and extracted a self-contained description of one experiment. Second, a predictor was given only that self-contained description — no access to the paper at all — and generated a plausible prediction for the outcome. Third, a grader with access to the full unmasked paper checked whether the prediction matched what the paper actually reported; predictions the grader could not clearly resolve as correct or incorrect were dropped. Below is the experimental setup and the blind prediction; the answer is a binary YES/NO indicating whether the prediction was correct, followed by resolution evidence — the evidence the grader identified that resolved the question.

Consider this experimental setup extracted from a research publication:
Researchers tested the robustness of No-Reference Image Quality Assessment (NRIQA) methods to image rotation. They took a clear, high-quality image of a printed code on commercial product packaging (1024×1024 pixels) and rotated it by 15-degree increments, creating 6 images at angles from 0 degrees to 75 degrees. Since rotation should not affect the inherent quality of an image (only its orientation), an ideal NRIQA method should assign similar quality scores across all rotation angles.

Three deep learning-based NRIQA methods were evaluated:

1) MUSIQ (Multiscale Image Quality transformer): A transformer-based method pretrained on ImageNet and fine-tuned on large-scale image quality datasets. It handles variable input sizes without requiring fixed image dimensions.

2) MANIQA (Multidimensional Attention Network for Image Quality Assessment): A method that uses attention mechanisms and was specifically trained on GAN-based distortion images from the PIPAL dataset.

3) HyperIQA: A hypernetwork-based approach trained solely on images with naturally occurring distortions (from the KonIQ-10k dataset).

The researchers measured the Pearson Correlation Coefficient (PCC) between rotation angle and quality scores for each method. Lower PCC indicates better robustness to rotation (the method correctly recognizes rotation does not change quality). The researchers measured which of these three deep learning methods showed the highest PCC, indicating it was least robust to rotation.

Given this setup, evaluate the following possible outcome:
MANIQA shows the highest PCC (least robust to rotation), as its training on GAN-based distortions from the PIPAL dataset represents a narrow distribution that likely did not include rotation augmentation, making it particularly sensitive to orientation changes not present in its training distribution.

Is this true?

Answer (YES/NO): NO